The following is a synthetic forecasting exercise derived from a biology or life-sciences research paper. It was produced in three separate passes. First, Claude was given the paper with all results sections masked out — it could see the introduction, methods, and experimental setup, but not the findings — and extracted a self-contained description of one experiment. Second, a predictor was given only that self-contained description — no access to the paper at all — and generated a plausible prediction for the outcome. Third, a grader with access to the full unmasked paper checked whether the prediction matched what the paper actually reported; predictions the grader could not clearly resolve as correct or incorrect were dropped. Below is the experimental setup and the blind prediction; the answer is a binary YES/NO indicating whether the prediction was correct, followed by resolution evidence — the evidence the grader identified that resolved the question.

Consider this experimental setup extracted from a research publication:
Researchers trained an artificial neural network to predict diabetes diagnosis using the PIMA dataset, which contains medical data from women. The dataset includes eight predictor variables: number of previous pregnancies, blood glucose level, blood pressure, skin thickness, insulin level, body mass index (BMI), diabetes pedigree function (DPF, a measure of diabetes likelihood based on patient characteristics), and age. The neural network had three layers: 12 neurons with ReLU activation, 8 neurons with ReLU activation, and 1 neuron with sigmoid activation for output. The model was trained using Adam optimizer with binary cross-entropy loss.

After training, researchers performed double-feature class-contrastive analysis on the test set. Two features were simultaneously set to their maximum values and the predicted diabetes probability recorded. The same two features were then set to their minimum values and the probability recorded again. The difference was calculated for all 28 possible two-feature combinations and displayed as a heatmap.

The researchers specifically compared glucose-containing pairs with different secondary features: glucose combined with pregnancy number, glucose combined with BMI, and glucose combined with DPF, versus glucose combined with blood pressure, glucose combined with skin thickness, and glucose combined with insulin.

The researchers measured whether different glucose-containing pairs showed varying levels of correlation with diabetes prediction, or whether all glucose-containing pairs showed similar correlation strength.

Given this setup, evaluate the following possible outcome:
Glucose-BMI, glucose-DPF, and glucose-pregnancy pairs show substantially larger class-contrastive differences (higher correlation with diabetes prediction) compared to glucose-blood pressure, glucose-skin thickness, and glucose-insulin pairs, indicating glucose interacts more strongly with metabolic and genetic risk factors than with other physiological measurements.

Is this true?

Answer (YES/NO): YES